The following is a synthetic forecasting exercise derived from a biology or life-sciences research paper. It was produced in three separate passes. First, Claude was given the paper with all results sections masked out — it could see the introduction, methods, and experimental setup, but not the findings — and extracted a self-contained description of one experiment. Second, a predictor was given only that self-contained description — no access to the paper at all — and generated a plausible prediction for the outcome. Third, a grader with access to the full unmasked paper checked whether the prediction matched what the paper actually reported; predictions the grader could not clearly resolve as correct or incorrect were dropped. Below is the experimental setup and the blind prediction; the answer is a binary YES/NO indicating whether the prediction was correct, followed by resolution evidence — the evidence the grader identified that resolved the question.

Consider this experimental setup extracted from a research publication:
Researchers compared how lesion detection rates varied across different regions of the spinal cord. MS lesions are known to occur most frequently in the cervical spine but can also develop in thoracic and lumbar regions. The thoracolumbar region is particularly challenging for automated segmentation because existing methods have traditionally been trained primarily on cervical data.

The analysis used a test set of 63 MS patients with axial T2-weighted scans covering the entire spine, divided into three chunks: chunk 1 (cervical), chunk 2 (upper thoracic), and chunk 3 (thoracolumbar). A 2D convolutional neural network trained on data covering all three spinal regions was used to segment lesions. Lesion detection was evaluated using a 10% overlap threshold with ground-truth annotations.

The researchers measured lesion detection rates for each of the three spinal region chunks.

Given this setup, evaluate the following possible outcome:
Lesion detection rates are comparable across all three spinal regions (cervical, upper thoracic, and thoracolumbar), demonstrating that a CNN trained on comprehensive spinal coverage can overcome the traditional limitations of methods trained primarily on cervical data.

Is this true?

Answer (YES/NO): YES